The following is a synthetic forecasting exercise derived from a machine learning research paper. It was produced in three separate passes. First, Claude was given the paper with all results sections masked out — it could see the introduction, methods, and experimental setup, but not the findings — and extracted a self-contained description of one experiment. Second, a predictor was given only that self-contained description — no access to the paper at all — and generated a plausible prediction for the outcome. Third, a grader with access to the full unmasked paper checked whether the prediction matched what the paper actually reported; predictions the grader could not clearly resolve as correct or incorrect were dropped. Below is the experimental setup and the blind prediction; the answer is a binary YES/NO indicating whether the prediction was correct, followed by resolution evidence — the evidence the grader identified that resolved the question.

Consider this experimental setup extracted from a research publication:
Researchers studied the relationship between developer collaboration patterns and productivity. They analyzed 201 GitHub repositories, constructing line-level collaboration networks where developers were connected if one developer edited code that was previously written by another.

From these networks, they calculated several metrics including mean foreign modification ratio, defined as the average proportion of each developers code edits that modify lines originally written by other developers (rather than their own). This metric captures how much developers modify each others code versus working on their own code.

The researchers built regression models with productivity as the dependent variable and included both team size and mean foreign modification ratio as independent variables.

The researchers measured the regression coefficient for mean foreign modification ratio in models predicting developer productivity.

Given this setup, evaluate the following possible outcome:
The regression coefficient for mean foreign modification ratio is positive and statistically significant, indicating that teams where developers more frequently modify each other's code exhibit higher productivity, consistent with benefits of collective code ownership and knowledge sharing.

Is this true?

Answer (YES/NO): NO